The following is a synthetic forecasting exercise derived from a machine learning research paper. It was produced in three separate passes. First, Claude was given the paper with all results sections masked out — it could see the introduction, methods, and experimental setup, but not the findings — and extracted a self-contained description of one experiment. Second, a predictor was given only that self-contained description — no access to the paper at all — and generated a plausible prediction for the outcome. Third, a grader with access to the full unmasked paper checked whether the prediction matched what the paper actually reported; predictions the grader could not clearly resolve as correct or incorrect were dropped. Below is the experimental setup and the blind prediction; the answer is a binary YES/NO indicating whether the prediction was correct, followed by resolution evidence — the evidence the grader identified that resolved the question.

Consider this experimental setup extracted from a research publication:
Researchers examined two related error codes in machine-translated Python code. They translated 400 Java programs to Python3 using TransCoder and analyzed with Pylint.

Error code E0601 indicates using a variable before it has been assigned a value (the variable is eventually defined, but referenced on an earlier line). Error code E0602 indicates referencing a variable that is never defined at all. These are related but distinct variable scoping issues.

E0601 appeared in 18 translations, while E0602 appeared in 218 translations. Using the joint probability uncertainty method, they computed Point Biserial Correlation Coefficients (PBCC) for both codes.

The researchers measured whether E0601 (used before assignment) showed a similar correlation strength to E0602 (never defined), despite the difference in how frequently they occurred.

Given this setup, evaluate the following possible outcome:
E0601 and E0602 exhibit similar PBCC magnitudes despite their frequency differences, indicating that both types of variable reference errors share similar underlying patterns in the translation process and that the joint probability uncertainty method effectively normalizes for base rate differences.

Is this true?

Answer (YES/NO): NO